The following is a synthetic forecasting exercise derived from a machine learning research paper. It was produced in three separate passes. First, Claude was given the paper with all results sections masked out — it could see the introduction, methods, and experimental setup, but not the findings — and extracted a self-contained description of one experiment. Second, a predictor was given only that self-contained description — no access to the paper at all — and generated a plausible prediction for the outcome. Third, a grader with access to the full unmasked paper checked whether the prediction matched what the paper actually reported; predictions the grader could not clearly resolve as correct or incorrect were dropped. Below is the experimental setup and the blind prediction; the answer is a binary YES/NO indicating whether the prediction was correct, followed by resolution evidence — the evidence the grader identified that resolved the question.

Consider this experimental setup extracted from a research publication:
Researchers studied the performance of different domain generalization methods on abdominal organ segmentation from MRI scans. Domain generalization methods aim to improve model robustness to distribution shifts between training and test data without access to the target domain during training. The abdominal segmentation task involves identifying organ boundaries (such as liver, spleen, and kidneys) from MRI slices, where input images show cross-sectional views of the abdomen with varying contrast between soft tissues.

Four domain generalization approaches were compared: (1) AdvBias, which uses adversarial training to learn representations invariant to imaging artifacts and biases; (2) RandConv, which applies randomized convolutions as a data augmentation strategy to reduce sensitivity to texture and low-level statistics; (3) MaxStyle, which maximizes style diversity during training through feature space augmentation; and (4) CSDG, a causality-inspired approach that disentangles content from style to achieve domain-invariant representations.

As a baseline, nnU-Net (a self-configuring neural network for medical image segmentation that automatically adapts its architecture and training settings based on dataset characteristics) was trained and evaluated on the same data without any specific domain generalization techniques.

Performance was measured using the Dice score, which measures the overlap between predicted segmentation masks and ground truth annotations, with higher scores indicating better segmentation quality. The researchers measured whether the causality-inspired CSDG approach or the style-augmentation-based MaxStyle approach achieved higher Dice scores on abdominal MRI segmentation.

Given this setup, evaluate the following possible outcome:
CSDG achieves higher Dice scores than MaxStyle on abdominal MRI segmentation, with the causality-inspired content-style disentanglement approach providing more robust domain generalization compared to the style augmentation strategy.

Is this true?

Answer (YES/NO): YES